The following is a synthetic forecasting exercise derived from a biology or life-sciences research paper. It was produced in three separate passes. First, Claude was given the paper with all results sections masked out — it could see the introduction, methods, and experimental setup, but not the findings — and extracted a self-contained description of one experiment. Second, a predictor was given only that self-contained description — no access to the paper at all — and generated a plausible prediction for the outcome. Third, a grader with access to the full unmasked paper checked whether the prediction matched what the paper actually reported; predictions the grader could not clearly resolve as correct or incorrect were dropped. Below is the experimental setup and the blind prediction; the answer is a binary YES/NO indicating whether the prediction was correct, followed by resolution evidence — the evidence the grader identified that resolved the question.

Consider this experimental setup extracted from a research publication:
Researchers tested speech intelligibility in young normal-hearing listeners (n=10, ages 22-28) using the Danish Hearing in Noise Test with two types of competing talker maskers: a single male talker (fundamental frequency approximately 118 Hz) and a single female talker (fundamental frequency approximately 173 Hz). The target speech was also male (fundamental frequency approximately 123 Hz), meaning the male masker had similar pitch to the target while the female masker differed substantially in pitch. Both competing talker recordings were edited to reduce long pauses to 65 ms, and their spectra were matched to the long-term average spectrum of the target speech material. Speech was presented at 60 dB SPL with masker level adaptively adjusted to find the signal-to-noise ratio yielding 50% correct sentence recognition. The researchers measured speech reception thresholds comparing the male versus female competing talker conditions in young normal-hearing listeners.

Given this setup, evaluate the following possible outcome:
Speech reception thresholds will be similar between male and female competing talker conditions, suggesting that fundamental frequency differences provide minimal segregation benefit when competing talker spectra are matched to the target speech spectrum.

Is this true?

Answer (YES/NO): NO